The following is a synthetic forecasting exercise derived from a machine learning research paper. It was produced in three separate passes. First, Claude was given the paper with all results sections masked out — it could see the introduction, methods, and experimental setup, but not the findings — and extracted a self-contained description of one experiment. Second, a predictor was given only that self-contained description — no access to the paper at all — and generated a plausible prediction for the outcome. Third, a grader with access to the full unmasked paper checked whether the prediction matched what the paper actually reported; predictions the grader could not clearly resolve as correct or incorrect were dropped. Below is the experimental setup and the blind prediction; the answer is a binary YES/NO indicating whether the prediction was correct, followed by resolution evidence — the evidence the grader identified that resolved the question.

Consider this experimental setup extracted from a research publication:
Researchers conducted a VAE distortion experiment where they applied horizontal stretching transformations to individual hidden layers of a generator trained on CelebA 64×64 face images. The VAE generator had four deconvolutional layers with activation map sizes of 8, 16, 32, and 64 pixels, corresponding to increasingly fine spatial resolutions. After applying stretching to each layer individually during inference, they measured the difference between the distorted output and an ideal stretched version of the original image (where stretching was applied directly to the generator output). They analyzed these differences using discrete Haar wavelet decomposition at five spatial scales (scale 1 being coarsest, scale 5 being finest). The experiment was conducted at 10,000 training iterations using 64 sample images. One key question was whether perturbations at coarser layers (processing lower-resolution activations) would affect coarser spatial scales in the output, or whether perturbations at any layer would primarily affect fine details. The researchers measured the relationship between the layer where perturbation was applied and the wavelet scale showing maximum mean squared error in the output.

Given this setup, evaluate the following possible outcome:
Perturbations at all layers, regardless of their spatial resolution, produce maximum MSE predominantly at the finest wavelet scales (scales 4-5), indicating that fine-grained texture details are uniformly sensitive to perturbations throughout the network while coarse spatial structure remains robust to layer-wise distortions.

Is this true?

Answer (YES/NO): NO